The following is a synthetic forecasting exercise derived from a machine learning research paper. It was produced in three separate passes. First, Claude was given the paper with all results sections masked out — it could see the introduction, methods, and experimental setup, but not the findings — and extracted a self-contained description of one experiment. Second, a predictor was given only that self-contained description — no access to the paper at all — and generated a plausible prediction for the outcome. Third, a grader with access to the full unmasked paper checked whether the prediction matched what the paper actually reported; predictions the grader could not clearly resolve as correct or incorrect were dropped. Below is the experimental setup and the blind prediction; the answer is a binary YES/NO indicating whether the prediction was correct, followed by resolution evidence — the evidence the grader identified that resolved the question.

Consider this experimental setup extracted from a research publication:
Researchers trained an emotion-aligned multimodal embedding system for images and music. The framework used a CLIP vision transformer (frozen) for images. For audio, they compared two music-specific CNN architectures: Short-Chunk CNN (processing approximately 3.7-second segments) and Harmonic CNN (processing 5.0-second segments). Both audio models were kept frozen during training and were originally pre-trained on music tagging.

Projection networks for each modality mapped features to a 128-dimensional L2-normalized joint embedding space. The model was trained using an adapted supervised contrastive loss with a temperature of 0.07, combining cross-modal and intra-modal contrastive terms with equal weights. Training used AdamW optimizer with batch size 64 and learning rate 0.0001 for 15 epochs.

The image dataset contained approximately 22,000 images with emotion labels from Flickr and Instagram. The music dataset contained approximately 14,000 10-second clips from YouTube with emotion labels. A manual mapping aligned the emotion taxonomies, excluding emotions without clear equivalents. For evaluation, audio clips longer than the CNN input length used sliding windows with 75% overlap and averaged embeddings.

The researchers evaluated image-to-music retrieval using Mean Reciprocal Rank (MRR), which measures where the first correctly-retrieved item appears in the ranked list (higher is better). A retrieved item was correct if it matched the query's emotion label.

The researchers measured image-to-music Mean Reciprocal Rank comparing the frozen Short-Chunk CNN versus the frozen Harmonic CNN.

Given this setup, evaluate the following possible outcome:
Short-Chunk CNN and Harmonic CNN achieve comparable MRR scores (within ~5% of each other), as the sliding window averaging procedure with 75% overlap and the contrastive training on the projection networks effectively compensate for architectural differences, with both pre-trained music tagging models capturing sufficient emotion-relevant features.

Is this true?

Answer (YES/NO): NO